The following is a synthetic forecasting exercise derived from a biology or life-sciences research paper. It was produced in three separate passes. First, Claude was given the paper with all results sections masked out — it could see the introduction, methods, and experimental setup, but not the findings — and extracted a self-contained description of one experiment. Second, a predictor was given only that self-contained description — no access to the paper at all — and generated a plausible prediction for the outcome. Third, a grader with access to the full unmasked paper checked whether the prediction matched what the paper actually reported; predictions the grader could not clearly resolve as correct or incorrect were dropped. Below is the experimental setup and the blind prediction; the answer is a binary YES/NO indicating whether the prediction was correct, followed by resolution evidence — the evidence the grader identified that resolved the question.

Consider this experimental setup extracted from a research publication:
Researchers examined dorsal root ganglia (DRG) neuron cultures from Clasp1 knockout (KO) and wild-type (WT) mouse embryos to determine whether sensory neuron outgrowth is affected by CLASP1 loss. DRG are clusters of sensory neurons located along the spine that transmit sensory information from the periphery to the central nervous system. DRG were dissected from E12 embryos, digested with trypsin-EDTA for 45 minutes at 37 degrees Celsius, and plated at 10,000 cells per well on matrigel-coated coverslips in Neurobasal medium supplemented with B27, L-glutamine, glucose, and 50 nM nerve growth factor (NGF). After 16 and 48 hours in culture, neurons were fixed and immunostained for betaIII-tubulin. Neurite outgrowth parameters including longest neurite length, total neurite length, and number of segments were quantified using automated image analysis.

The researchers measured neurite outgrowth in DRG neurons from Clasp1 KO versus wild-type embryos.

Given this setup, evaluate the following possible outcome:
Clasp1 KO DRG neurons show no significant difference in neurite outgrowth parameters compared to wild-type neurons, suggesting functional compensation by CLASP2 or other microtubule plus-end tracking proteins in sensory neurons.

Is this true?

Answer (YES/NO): NO